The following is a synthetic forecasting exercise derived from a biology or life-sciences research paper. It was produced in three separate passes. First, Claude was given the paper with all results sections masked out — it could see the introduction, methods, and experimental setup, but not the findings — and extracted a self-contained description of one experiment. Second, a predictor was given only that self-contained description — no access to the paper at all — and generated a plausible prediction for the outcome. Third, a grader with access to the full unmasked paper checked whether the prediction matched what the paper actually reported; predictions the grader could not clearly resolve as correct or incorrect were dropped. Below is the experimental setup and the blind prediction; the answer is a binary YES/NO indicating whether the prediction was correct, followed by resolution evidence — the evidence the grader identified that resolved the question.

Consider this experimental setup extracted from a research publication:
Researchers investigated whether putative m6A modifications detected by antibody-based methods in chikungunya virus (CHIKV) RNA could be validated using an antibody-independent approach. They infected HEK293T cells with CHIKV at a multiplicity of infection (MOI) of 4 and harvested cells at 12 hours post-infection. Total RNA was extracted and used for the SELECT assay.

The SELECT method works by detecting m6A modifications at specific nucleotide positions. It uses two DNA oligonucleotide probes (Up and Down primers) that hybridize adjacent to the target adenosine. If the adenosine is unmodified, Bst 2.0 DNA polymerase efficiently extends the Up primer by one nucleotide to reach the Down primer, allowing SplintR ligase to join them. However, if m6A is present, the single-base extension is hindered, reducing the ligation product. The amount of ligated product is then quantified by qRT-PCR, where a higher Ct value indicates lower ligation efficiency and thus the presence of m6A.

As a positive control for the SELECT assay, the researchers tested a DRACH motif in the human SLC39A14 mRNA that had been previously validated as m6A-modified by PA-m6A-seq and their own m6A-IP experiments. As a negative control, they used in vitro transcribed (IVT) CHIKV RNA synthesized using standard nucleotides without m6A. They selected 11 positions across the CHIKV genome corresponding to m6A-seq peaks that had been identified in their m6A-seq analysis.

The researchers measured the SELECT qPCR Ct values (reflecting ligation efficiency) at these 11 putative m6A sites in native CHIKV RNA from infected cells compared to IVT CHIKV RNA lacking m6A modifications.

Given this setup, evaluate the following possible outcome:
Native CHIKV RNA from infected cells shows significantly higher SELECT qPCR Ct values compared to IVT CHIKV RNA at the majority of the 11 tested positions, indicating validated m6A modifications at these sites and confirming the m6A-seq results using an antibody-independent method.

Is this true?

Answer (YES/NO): NO